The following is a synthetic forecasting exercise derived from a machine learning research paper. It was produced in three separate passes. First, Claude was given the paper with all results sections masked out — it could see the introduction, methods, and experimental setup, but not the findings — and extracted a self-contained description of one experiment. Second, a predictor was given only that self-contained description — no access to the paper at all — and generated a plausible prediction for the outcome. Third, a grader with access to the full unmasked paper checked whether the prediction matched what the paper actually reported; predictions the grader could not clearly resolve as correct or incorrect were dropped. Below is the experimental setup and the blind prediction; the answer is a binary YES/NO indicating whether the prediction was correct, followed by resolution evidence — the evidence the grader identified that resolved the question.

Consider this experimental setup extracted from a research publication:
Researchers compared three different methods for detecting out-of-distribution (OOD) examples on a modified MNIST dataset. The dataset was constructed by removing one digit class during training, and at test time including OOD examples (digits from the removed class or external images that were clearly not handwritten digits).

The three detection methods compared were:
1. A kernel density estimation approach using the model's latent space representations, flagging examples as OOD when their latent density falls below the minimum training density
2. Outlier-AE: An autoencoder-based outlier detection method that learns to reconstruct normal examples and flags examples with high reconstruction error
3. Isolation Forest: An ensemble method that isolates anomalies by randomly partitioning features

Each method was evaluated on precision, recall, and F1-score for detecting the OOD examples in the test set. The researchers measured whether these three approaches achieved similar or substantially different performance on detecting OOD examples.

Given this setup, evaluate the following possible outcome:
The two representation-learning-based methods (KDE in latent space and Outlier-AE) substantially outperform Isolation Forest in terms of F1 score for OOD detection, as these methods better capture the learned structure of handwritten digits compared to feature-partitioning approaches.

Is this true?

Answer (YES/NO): NO